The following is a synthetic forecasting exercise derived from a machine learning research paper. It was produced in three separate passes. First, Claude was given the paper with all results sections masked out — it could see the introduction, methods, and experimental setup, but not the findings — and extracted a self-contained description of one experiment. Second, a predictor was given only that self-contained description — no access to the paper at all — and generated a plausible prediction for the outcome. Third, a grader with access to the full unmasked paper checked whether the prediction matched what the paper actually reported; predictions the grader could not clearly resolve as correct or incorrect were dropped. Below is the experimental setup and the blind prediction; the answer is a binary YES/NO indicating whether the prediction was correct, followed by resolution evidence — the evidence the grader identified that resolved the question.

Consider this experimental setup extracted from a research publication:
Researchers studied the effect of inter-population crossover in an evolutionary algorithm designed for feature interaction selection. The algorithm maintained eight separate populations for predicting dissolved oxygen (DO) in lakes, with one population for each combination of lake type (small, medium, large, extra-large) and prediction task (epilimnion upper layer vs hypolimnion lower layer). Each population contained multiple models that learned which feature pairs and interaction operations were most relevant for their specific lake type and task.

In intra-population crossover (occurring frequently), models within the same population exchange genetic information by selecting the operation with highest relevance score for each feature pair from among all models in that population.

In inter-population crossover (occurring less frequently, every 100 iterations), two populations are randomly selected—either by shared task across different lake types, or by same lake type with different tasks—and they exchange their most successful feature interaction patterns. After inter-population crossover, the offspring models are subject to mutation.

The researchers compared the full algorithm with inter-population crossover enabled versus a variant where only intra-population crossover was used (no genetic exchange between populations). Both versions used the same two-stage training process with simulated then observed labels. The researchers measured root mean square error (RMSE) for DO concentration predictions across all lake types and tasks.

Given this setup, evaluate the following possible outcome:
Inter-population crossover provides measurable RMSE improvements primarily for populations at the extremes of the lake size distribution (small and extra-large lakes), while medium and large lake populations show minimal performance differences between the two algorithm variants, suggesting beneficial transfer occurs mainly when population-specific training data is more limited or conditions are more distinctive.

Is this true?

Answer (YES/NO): NO